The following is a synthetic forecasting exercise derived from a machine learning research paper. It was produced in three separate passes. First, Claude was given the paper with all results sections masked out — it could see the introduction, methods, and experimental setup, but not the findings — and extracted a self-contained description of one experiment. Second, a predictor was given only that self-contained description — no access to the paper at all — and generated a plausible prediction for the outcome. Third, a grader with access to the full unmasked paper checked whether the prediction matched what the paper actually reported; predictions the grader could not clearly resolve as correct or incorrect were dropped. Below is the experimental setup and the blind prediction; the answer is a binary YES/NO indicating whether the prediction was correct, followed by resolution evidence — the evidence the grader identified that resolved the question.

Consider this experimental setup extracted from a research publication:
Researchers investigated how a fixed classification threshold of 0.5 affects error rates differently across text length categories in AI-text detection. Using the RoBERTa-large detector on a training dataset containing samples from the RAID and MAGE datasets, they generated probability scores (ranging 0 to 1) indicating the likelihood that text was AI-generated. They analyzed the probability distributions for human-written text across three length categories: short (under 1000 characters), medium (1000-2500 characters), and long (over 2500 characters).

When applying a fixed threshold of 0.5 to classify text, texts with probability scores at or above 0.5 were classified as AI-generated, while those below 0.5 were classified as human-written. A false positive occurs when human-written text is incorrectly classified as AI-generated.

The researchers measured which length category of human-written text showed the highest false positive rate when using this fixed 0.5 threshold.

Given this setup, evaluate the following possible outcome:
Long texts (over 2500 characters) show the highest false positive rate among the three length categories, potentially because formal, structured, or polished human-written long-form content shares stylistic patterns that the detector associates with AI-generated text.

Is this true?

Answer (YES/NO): NO